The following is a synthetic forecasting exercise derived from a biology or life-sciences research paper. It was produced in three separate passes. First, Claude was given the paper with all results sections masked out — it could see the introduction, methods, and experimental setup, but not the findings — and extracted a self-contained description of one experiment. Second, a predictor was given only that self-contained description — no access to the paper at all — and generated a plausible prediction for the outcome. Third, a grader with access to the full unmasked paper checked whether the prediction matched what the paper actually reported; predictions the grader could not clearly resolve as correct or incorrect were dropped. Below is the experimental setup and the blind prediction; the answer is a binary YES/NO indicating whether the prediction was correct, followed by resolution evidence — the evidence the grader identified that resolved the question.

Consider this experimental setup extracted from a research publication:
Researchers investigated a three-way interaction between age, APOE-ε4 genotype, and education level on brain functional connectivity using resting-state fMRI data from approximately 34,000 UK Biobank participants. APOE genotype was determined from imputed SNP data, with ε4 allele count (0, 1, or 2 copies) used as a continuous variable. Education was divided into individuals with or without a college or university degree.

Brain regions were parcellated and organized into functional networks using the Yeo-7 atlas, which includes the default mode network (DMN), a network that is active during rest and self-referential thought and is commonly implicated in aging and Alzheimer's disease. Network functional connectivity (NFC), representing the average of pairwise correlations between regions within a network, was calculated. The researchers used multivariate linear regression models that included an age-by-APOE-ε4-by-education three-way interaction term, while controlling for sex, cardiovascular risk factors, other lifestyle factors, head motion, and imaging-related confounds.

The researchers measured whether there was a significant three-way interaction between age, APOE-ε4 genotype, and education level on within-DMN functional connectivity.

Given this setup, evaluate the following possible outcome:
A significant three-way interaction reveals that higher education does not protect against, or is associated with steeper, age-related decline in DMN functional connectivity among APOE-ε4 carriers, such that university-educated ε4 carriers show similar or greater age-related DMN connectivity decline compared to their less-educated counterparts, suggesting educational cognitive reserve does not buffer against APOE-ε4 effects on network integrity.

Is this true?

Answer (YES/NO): YES